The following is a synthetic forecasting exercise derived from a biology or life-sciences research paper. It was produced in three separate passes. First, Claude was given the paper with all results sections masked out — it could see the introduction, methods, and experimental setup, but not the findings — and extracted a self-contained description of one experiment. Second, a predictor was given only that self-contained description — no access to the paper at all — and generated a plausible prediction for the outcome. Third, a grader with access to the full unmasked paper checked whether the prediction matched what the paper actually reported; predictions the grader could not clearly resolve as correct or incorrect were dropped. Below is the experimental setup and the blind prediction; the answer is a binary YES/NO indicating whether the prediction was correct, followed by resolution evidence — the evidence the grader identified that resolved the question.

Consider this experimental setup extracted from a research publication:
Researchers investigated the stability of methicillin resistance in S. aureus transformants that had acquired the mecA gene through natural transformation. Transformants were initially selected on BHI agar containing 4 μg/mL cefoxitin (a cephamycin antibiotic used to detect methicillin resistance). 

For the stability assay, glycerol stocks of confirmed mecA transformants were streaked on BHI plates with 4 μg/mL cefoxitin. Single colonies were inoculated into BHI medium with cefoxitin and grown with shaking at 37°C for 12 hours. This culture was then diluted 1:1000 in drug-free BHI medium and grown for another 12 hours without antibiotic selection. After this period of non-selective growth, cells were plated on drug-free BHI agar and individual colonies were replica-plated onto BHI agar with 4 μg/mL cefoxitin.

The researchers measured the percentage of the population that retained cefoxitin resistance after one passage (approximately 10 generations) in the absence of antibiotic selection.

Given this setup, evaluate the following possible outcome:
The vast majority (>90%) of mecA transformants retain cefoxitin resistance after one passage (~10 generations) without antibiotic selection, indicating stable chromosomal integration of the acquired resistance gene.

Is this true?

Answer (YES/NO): NO